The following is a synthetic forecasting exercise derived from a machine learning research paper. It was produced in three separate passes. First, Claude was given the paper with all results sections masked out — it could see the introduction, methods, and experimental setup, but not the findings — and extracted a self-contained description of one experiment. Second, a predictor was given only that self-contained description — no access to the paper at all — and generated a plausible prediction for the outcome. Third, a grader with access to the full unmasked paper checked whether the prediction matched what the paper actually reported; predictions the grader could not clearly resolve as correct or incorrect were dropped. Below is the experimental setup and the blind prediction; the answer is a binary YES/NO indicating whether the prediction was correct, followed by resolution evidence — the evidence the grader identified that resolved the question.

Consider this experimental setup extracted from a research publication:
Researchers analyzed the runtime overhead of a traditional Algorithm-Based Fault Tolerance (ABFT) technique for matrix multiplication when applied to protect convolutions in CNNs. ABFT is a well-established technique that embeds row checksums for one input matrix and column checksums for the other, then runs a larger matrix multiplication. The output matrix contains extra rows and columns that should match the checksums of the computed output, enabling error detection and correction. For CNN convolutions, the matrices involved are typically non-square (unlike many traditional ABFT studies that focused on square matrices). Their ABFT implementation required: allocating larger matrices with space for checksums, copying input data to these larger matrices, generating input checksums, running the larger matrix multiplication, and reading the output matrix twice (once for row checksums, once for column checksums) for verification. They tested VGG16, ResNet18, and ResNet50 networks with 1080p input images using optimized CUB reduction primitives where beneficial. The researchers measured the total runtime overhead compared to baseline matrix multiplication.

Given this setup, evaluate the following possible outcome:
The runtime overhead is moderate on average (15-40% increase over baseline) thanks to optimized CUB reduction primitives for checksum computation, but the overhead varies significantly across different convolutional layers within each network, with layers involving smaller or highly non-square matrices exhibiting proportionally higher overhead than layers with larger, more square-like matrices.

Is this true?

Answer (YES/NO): NO